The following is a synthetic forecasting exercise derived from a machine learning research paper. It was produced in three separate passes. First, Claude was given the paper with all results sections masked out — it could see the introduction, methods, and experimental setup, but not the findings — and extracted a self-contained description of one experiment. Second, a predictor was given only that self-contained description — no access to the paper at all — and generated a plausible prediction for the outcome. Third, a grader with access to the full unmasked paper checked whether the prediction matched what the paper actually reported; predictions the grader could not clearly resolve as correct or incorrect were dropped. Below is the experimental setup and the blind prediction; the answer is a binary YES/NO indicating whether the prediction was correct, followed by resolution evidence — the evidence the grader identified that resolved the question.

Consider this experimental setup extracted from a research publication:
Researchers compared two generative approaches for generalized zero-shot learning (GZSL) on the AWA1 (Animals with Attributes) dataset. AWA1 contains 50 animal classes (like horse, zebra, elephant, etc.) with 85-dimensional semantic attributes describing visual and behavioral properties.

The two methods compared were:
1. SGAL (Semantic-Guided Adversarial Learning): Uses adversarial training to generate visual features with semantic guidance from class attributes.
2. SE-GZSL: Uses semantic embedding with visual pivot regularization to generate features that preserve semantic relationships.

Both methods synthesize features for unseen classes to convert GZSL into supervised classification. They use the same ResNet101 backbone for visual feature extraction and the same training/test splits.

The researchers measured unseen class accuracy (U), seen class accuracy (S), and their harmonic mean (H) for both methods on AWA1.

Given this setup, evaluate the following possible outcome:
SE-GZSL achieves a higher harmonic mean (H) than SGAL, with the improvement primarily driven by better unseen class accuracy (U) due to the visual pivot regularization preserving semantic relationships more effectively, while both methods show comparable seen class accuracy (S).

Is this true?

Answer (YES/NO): NO